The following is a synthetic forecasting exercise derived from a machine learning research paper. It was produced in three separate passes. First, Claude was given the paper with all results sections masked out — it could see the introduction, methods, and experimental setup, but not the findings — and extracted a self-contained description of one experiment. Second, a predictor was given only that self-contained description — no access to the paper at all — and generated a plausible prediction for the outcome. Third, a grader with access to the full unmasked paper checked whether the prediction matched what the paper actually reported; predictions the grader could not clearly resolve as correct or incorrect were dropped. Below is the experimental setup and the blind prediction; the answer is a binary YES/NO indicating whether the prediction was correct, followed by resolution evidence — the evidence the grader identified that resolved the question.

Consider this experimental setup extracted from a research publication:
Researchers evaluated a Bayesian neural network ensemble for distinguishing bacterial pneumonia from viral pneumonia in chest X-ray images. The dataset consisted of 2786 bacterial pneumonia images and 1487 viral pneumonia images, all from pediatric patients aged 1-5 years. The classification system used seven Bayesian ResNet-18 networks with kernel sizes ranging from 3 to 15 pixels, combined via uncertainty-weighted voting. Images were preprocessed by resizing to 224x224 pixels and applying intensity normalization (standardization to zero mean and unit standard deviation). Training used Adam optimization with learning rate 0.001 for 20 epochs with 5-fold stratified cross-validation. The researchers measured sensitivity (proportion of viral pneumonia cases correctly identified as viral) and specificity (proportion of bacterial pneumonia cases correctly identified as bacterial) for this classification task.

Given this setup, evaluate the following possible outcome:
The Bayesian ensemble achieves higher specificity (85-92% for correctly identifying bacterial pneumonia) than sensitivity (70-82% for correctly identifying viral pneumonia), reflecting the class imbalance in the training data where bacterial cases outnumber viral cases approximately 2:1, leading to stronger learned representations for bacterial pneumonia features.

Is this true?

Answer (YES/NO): NO